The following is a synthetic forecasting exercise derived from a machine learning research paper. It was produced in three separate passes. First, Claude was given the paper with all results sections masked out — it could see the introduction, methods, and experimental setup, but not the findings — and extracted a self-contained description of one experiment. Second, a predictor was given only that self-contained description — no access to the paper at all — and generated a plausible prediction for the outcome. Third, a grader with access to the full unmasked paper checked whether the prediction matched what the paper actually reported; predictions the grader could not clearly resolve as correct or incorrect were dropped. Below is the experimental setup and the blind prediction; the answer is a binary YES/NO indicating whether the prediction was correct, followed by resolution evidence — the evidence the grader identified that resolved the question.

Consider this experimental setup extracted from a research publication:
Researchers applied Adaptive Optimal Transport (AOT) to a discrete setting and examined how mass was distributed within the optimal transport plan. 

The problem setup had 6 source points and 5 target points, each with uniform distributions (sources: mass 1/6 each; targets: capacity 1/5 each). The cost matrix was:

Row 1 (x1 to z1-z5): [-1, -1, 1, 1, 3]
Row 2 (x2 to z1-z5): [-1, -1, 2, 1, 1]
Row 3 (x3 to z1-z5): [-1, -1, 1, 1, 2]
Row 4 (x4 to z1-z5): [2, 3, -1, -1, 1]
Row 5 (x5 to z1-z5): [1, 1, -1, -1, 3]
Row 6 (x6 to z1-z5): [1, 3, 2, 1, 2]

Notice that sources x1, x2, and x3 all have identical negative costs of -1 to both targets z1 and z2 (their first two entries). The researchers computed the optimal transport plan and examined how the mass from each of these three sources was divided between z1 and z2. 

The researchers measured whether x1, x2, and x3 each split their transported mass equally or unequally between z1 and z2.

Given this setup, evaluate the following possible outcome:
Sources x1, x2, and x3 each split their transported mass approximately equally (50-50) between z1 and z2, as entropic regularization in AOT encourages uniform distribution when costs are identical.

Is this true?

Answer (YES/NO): YES